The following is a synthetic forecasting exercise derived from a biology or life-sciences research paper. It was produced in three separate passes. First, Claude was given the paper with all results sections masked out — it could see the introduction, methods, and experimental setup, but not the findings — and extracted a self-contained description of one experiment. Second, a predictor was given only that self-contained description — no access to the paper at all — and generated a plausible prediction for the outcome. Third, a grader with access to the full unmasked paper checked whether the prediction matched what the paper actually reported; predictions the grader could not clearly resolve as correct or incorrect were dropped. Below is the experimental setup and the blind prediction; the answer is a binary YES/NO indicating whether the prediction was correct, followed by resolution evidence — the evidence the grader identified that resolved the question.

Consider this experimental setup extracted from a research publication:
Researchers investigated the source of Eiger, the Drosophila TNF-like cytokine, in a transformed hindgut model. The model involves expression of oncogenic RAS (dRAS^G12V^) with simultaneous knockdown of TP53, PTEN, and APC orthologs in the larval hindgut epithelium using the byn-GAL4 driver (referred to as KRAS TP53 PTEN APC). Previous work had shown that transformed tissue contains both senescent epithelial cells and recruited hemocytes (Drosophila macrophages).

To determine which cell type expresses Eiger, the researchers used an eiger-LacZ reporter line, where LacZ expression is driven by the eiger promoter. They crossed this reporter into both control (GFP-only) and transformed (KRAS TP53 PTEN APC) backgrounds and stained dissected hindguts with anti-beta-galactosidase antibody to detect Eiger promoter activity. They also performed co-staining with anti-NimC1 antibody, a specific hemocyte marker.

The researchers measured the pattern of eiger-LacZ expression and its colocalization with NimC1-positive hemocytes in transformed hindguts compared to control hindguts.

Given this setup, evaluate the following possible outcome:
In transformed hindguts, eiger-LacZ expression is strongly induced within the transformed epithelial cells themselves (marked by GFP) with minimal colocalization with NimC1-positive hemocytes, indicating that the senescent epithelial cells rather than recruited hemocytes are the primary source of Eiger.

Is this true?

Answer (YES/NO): NO